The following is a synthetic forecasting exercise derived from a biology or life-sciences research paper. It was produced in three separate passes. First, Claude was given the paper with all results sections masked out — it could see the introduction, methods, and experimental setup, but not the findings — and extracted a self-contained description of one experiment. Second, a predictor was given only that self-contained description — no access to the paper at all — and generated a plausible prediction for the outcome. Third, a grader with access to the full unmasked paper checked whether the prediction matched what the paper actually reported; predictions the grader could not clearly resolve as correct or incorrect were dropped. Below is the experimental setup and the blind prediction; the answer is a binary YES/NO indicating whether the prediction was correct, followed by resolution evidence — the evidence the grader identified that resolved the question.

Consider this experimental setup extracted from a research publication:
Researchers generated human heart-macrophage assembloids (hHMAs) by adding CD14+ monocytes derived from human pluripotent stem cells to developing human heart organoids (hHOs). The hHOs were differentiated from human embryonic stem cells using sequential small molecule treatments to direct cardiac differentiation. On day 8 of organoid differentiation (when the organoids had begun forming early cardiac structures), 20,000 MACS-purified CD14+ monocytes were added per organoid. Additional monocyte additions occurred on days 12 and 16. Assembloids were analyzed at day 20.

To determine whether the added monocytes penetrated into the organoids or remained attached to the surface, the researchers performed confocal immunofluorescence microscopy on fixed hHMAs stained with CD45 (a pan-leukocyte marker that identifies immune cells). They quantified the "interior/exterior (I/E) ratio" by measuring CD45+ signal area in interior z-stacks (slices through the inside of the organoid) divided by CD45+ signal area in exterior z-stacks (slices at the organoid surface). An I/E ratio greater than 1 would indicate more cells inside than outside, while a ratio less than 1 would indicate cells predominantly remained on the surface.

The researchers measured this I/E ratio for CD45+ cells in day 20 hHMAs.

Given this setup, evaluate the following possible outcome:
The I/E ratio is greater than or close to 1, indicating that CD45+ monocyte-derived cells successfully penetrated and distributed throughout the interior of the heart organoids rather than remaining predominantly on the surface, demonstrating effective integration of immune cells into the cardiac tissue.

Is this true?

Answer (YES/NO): YES